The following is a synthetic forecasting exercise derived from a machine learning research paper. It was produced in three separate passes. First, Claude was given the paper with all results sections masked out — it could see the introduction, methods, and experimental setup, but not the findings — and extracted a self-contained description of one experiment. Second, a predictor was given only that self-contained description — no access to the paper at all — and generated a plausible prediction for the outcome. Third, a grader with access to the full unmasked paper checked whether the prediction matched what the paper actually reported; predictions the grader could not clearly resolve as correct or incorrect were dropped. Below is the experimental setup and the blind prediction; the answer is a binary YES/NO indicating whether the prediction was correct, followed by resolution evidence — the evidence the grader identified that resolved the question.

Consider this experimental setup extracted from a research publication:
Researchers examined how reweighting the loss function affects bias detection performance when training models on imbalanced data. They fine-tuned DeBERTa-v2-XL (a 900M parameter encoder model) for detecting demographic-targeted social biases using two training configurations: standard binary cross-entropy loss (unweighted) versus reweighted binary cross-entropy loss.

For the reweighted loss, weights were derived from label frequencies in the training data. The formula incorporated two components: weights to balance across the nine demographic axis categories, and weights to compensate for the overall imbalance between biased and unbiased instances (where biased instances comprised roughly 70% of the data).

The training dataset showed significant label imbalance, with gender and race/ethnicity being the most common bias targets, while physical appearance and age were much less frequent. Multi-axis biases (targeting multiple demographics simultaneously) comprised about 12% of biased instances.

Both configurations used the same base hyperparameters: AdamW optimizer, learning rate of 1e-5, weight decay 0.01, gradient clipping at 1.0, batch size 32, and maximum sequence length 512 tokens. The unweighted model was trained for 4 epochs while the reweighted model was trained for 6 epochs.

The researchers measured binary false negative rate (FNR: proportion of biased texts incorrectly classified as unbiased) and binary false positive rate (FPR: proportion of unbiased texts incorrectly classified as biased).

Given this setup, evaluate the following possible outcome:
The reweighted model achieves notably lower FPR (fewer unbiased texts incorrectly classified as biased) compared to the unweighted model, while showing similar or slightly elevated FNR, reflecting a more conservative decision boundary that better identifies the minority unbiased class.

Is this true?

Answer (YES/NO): NO